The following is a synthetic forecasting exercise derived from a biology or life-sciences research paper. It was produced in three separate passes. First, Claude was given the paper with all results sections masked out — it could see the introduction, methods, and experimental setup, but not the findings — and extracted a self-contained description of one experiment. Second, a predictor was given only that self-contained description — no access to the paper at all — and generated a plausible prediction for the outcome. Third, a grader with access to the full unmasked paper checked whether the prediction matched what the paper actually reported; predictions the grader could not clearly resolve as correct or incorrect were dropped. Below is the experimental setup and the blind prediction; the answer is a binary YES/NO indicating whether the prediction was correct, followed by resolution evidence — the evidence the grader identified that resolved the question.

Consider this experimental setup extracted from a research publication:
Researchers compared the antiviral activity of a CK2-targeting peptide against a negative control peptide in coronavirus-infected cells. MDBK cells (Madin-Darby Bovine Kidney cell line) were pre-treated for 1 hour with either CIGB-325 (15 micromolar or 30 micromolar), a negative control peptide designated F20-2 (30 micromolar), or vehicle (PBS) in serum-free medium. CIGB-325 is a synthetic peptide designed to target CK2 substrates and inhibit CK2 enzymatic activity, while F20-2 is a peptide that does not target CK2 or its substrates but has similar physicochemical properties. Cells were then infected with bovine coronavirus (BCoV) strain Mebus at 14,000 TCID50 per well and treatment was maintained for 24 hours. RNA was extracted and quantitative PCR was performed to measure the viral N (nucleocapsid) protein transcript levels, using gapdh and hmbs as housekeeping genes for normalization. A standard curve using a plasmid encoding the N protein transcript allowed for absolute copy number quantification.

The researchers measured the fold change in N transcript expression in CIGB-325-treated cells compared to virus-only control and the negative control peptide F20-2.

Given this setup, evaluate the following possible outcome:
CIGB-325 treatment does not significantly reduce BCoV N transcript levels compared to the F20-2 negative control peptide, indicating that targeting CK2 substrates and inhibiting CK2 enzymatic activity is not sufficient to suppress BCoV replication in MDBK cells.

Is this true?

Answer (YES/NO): NO